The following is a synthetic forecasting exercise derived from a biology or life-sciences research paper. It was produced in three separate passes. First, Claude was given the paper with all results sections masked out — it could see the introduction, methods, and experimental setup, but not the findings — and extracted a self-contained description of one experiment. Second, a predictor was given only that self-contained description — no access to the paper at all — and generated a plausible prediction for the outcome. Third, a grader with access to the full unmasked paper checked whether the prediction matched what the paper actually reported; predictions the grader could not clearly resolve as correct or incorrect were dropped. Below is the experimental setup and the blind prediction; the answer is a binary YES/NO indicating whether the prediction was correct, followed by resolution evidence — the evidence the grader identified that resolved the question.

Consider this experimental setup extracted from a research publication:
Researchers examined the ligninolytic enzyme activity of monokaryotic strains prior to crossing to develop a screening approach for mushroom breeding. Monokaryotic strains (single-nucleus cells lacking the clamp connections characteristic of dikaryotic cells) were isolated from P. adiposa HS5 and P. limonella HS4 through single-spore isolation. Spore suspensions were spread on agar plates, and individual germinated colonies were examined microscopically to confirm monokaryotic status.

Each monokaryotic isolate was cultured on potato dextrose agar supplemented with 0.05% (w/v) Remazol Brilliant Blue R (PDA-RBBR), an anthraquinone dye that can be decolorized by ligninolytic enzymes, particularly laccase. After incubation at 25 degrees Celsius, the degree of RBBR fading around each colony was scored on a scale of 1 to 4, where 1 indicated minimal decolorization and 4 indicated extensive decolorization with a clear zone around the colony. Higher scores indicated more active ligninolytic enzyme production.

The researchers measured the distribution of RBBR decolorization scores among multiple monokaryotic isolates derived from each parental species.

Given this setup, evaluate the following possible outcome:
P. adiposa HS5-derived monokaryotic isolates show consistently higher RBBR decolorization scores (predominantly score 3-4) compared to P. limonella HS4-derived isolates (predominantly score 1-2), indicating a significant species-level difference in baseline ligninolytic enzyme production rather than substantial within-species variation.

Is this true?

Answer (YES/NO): NO